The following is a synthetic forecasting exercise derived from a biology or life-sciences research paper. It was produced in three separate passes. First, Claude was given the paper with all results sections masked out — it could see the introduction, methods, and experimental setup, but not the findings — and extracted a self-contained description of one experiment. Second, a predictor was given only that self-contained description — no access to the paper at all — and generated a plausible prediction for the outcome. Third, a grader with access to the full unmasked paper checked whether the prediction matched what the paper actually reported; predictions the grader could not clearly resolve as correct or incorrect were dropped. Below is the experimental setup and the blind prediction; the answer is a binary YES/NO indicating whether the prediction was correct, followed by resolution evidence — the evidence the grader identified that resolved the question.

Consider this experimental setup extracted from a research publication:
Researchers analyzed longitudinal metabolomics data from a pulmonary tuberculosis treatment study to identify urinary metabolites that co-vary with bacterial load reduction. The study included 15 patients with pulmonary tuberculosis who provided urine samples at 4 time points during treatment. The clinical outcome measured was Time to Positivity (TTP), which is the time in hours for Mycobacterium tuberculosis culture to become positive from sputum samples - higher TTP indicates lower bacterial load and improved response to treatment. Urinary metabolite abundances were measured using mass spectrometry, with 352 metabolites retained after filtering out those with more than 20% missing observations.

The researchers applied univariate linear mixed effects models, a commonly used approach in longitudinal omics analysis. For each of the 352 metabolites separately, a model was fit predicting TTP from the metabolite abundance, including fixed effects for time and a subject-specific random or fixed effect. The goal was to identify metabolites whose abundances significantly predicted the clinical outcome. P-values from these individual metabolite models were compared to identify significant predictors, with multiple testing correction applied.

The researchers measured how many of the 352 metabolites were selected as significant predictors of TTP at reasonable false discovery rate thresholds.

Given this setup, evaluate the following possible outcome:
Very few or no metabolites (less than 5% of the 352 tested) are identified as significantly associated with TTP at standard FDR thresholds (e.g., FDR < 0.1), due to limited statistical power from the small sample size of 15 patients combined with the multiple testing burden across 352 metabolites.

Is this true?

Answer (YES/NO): YES